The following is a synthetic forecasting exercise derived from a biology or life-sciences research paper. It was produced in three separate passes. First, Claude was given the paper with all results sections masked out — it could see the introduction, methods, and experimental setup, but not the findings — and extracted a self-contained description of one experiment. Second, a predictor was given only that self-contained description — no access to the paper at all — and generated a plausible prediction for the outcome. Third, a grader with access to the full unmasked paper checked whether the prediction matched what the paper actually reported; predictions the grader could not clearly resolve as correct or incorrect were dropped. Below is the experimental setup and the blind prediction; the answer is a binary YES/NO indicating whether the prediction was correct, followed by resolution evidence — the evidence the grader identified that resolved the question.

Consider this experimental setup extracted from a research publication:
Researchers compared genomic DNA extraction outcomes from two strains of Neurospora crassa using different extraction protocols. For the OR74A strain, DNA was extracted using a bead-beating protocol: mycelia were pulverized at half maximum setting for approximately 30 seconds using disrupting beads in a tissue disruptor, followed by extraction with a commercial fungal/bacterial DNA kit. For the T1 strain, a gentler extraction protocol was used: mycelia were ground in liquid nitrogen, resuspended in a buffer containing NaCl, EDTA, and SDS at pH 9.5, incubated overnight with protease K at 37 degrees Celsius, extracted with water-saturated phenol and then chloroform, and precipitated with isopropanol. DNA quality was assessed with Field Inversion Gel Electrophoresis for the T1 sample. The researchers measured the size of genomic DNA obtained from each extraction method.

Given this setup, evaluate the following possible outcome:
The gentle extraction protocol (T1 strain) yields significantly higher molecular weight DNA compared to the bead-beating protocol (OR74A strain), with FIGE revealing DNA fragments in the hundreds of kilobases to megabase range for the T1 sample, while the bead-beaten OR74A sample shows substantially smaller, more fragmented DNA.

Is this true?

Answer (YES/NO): NO